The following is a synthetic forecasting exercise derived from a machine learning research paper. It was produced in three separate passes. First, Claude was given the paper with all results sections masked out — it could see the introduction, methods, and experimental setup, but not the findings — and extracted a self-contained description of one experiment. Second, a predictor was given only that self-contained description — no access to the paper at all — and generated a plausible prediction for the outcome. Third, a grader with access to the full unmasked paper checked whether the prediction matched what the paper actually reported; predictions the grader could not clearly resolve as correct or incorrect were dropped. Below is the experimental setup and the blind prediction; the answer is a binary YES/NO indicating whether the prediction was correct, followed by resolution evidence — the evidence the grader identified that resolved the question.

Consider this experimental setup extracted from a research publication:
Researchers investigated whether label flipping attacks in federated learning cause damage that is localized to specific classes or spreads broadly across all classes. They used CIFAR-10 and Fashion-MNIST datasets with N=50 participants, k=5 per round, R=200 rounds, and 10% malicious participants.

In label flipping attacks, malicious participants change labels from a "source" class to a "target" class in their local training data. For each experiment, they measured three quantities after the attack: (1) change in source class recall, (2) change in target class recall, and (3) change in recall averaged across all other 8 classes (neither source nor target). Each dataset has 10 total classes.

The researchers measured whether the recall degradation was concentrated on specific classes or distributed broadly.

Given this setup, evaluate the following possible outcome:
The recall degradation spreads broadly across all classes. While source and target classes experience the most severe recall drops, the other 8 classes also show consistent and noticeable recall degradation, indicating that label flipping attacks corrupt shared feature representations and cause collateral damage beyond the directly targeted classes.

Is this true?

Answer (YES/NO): NO